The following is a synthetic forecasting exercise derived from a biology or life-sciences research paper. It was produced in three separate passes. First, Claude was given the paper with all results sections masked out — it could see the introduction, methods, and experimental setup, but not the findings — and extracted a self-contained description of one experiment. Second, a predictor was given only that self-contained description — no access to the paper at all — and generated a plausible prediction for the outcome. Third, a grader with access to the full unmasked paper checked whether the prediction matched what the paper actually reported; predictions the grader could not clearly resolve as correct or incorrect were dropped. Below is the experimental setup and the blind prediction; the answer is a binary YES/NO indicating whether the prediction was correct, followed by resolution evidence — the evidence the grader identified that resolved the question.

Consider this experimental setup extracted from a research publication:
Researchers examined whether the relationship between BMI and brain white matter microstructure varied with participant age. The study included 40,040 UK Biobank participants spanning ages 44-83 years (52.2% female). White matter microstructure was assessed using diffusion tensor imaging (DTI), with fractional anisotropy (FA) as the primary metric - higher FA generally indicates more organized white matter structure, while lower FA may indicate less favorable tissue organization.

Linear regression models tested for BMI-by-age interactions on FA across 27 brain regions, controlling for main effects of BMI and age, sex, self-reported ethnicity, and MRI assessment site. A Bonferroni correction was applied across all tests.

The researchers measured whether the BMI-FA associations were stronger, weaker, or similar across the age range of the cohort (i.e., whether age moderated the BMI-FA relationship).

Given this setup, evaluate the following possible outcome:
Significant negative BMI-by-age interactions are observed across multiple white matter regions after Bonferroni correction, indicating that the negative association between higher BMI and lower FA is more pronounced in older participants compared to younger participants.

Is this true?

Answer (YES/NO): NO